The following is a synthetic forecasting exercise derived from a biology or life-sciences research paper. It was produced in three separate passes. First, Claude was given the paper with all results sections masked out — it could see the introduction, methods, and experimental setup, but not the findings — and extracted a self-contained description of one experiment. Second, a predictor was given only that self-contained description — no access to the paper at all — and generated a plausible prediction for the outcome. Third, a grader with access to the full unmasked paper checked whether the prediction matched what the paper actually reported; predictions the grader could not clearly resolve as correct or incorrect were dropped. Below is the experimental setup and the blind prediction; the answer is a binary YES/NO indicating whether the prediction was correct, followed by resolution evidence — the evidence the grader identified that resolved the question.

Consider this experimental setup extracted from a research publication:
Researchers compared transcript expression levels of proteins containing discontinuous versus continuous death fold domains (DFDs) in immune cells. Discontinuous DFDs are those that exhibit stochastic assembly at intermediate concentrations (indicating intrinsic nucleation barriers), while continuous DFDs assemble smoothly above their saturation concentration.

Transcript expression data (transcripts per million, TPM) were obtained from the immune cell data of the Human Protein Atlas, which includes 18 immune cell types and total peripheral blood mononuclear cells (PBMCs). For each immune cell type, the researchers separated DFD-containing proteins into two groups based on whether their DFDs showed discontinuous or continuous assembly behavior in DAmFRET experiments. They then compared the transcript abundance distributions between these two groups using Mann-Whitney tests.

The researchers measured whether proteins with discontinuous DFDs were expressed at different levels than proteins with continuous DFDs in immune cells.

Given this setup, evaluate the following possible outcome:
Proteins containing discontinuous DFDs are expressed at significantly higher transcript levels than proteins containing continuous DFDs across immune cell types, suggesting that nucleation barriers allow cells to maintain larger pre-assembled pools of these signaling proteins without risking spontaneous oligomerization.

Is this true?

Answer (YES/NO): YES